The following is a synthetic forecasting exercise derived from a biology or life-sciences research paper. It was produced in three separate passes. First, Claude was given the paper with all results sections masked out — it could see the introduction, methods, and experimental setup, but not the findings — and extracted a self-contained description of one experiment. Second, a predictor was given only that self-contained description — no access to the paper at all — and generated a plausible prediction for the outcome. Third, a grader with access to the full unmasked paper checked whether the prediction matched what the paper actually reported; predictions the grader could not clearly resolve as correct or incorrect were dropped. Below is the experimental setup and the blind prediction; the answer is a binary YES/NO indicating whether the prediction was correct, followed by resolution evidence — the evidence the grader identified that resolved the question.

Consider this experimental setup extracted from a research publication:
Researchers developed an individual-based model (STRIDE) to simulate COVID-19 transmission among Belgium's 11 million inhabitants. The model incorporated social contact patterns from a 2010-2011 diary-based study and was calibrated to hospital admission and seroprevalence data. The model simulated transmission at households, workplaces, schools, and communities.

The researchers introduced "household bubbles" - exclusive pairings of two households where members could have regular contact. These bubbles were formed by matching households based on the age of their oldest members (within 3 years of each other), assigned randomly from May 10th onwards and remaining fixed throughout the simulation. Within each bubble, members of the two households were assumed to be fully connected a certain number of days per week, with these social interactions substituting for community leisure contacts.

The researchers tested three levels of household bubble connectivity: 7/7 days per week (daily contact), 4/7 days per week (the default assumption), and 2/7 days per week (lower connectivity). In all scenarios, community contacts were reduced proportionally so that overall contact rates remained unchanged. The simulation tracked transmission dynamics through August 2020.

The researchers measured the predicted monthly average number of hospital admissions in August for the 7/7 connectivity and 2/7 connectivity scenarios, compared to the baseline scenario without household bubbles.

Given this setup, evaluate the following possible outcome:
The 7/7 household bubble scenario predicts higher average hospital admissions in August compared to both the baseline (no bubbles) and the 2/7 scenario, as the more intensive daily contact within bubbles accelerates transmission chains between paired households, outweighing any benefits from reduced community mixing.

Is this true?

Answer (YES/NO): NO